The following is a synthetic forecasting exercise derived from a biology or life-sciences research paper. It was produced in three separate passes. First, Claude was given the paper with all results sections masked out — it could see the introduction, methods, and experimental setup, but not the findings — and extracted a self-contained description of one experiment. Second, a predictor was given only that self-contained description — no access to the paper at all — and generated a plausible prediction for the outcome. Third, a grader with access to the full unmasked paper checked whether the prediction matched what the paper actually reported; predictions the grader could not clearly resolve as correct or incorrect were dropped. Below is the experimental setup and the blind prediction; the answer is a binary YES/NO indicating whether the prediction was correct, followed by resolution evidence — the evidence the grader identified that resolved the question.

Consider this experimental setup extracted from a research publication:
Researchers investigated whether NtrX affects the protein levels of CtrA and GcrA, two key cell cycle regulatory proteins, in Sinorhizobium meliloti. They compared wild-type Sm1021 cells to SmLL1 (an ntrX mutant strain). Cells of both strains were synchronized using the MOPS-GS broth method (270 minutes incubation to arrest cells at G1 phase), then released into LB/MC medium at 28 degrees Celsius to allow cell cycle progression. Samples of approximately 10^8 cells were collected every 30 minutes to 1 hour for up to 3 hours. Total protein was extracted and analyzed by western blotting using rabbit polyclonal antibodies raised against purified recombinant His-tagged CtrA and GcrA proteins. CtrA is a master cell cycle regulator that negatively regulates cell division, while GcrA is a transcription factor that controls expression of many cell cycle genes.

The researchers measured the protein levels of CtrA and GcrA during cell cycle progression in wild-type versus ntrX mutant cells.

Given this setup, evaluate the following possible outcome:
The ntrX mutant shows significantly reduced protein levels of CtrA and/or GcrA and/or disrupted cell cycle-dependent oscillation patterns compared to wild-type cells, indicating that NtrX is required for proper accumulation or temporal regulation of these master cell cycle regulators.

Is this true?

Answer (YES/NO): NO